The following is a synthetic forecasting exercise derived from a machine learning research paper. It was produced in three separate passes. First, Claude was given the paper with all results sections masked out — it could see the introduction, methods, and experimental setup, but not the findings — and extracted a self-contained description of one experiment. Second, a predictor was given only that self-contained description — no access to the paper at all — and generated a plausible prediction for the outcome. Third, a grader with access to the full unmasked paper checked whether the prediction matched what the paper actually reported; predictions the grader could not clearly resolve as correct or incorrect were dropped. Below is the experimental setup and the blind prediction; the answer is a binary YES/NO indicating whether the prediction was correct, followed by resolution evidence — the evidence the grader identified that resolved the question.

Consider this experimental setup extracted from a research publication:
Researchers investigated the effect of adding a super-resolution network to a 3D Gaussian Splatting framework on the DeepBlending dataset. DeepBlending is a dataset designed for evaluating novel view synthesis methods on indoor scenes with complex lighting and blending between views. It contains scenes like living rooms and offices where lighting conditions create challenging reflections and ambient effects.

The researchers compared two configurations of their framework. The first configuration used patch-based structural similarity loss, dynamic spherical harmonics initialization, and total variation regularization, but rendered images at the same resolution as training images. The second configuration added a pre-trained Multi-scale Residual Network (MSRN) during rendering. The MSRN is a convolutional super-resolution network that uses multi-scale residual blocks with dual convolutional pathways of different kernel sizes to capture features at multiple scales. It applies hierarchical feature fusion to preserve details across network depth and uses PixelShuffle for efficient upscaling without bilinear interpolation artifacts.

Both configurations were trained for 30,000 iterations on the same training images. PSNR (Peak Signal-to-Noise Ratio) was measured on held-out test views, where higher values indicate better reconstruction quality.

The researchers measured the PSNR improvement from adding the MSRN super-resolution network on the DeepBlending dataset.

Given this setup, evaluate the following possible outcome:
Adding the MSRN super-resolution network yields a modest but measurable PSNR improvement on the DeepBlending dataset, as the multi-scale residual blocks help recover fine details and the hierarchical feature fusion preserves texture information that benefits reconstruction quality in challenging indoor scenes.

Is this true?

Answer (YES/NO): NO